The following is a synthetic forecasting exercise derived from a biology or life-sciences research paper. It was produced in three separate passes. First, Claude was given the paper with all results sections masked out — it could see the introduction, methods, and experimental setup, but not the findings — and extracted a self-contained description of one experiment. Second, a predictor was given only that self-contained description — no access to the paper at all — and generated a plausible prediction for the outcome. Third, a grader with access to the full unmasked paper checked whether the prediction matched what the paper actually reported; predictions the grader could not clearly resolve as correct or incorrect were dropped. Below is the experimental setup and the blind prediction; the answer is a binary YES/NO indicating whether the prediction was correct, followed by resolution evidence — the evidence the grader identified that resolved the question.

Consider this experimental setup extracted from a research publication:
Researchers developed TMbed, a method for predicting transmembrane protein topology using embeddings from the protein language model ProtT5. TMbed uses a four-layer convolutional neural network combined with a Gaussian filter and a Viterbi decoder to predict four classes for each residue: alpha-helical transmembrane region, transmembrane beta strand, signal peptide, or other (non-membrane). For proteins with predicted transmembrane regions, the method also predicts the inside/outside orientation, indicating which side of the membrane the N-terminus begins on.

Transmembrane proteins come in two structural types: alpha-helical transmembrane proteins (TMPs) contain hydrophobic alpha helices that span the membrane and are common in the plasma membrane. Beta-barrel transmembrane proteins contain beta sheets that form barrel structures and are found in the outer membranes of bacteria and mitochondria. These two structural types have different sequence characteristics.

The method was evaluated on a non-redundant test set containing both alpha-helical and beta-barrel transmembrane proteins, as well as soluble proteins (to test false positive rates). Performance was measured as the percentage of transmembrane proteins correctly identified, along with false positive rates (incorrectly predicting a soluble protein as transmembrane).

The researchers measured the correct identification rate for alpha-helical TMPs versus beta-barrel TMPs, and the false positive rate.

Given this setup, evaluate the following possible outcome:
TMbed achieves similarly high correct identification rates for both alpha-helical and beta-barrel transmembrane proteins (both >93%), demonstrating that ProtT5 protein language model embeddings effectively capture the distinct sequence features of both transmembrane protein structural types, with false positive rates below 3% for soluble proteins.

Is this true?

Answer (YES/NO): YES